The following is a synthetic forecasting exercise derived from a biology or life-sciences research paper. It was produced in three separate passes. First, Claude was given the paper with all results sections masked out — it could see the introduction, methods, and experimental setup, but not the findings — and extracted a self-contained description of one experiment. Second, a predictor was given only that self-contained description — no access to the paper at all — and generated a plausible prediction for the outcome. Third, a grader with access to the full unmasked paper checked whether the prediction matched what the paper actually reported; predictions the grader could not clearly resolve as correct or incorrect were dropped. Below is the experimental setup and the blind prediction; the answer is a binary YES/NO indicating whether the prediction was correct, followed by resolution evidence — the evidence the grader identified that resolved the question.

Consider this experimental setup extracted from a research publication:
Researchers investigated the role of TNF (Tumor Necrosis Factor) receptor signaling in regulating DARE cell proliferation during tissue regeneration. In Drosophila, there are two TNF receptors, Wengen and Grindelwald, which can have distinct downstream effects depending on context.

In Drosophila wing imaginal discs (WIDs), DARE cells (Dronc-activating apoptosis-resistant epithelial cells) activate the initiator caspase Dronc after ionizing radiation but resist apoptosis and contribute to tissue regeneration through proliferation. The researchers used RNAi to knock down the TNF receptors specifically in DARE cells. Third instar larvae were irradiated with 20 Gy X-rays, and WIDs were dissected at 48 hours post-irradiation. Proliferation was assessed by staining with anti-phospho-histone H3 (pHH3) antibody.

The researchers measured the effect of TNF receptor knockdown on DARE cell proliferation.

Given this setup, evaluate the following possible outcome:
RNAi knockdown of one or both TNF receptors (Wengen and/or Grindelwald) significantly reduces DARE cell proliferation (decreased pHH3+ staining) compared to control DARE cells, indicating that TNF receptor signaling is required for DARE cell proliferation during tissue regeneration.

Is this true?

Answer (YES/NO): NO